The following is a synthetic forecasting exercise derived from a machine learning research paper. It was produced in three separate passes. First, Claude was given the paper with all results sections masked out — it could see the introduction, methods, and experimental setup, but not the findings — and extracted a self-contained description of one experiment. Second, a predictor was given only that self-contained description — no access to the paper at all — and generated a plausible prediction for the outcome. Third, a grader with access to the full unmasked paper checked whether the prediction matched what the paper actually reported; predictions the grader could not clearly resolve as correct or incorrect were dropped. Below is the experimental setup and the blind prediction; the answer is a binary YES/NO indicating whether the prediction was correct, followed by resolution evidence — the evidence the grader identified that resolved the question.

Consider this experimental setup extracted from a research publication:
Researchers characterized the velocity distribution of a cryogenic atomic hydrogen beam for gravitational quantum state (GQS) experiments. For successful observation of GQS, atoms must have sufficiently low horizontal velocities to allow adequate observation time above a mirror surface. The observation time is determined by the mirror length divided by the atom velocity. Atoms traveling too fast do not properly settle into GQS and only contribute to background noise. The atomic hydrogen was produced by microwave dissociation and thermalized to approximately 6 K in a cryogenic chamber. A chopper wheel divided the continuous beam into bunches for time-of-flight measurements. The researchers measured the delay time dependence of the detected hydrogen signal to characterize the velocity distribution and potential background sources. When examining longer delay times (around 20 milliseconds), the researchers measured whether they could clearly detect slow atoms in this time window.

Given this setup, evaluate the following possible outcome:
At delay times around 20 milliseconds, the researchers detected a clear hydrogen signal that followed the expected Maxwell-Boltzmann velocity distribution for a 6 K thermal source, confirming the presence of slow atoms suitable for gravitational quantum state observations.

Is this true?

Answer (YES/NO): NO